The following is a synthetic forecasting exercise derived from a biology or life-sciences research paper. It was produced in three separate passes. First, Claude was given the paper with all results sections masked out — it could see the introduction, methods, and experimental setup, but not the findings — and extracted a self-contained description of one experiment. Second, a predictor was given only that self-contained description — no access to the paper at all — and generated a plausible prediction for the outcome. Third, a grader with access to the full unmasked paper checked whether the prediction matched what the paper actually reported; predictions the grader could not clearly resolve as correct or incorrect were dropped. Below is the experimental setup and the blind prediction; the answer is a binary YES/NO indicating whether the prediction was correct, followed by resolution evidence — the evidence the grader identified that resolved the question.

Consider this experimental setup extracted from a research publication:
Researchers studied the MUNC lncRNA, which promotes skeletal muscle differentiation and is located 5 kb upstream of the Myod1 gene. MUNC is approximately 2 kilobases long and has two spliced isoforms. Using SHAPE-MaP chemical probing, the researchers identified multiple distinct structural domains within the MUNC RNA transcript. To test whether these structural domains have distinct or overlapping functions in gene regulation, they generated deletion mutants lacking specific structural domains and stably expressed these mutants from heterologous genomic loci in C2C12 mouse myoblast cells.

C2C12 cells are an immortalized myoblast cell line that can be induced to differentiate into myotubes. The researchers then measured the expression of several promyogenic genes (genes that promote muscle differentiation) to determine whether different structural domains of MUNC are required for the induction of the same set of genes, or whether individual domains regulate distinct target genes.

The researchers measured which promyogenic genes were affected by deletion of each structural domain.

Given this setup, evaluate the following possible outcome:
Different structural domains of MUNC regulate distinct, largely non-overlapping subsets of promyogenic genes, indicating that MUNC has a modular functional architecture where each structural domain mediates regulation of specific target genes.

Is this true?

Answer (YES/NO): NO